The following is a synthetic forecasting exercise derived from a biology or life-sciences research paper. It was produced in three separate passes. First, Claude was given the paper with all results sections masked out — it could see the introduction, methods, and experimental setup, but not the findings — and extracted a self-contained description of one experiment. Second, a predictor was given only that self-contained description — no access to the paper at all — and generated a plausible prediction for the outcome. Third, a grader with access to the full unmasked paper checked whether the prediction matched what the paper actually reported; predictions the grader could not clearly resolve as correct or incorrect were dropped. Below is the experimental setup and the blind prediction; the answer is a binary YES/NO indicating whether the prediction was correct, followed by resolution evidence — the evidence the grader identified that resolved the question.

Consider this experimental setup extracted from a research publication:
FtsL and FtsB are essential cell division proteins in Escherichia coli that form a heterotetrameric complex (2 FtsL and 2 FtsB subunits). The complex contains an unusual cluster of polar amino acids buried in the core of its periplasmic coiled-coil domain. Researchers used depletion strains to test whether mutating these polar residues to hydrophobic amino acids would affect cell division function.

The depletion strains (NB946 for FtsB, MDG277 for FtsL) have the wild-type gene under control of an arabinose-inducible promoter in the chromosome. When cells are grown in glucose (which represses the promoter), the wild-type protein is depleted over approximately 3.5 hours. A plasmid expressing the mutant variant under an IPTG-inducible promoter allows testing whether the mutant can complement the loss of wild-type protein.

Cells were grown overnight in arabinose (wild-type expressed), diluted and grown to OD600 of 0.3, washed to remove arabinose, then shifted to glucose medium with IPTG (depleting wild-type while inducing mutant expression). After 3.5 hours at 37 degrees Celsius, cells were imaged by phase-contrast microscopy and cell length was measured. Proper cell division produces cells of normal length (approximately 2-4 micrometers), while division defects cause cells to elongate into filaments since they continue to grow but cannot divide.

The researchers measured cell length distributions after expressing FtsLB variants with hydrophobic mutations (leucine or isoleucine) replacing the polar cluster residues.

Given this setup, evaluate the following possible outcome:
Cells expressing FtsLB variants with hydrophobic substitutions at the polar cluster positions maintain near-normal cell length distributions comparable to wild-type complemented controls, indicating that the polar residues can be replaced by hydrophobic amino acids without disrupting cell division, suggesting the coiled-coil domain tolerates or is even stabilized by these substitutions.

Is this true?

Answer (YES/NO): NO